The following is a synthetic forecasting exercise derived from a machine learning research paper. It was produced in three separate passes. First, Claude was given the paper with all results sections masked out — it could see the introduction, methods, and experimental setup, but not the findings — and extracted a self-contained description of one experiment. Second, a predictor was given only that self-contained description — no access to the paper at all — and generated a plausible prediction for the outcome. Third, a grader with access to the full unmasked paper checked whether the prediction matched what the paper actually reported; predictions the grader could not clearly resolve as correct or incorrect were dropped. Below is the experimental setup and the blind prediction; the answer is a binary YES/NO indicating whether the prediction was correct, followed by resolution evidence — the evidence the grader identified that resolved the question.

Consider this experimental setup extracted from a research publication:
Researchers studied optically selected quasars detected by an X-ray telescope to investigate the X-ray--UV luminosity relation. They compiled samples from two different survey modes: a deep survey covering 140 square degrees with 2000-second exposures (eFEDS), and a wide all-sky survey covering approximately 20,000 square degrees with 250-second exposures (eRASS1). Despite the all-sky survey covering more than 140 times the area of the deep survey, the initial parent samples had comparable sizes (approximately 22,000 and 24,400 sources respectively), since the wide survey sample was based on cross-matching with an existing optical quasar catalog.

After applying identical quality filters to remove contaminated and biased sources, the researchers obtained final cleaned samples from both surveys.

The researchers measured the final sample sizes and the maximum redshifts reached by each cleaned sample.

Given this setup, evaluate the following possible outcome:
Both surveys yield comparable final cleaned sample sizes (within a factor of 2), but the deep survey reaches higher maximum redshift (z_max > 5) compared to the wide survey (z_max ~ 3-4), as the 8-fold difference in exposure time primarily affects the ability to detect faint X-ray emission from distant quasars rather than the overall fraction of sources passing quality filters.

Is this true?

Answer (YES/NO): NO